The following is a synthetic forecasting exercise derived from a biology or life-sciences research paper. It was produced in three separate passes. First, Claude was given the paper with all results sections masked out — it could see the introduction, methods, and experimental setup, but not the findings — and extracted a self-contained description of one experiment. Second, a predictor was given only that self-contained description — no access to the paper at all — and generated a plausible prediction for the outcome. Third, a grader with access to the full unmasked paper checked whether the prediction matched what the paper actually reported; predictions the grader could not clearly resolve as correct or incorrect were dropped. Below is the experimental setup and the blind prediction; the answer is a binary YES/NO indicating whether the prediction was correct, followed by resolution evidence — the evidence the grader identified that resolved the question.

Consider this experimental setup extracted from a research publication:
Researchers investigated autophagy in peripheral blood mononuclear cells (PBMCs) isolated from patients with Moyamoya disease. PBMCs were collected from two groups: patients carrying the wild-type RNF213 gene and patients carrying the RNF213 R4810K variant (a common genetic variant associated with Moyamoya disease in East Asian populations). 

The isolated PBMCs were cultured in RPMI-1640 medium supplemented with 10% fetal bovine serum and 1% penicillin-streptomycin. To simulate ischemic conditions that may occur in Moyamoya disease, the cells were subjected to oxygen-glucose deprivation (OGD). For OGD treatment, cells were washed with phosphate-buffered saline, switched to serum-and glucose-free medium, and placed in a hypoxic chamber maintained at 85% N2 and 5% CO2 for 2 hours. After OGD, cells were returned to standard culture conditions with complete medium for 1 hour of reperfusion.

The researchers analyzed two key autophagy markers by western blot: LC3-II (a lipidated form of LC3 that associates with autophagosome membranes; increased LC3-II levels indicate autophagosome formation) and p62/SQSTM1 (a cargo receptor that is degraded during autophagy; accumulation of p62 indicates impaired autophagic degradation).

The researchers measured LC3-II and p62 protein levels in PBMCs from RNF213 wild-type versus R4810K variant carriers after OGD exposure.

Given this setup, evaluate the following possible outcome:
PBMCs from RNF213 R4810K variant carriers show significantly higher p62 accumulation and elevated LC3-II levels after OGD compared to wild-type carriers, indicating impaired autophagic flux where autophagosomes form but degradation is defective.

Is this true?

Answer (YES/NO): YES